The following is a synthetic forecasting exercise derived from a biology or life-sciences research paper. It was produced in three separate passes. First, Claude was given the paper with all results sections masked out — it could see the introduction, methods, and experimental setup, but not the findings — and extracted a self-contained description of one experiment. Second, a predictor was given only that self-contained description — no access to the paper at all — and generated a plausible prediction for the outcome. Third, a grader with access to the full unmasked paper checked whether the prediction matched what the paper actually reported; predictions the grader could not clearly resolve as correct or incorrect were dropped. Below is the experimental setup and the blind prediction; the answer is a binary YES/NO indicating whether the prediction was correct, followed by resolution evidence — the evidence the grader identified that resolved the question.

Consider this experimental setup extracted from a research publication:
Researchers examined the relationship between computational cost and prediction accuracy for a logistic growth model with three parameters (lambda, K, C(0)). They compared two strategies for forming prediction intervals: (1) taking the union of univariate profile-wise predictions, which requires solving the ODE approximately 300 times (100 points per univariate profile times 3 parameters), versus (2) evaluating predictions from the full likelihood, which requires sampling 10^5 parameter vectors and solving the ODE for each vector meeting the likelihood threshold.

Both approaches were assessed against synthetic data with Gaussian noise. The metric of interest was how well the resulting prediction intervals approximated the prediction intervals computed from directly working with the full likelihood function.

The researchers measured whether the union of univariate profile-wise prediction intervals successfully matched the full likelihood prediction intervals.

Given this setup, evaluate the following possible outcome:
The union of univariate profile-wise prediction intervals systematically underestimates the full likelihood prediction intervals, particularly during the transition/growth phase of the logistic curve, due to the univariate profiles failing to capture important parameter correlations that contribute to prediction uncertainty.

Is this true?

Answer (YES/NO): YES